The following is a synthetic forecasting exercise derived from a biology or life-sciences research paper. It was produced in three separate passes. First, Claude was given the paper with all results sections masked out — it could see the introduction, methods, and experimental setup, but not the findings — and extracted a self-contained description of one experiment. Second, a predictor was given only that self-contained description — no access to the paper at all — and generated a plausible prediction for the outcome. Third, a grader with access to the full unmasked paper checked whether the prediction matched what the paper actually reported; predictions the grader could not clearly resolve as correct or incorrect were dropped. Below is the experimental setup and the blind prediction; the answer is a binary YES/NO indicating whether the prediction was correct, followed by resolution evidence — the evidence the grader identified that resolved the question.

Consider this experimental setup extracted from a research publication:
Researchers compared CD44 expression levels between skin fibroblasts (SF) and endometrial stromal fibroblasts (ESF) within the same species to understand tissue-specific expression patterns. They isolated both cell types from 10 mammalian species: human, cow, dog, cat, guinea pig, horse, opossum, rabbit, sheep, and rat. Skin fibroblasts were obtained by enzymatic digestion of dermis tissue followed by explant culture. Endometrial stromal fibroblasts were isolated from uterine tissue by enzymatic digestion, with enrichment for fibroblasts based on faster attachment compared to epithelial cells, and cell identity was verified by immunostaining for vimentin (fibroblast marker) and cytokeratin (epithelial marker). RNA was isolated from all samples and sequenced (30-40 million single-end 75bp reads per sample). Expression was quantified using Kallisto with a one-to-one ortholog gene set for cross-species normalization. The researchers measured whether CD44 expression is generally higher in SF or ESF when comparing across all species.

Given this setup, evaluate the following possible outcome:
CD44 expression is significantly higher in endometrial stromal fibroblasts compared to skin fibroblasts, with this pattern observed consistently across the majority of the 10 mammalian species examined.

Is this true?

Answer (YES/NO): NO